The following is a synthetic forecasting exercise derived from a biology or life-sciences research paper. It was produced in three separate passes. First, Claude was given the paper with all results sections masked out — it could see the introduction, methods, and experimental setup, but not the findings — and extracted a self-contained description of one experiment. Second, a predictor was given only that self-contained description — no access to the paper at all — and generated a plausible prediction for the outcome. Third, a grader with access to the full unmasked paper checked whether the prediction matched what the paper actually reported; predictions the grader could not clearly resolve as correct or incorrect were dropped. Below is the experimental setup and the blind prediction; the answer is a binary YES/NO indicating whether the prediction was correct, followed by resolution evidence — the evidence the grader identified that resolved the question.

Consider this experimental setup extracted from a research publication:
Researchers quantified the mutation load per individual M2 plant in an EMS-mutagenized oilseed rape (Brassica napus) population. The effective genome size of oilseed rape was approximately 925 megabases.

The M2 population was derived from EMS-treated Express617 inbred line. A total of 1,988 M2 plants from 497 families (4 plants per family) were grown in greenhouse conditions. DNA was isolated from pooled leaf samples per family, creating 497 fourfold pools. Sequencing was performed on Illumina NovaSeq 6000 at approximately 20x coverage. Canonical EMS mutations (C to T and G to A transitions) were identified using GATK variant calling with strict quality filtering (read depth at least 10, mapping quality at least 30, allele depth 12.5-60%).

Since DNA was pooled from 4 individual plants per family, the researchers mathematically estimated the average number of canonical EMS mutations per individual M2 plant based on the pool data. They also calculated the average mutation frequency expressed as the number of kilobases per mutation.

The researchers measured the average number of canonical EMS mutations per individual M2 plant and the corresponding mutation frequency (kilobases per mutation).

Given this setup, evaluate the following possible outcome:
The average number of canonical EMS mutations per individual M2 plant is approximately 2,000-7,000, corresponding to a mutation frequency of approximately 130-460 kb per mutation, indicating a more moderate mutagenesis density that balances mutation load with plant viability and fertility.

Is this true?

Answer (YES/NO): NO